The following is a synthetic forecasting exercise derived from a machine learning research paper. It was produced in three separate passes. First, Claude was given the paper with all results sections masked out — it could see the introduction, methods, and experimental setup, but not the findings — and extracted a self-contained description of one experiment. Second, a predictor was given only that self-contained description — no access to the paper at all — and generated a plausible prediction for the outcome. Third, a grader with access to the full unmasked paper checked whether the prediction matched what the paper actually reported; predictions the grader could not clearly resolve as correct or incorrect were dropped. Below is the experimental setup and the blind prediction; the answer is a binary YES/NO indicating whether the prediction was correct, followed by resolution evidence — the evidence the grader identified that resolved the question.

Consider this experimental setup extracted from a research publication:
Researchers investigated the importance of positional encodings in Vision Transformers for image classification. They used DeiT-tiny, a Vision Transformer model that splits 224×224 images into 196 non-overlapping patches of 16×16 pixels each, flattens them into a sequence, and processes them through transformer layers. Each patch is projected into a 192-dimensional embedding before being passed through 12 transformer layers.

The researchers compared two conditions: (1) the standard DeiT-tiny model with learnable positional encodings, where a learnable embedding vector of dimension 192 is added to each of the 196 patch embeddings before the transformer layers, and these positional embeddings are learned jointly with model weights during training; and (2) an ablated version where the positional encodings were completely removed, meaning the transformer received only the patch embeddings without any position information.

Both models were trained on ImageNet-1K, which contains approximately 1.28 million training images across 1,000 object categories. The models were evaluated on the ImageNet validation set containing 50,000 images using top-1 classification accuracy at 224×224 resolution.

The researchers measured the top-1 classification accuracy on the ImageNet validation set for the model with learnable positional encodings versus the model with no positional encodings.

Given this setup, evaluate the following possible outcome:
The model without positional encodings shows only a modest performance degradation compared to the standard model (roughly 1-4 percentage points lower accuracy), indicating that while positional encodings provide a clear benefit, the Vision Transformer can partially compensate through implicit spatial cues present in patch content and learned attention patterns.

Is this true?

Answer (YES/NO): NO